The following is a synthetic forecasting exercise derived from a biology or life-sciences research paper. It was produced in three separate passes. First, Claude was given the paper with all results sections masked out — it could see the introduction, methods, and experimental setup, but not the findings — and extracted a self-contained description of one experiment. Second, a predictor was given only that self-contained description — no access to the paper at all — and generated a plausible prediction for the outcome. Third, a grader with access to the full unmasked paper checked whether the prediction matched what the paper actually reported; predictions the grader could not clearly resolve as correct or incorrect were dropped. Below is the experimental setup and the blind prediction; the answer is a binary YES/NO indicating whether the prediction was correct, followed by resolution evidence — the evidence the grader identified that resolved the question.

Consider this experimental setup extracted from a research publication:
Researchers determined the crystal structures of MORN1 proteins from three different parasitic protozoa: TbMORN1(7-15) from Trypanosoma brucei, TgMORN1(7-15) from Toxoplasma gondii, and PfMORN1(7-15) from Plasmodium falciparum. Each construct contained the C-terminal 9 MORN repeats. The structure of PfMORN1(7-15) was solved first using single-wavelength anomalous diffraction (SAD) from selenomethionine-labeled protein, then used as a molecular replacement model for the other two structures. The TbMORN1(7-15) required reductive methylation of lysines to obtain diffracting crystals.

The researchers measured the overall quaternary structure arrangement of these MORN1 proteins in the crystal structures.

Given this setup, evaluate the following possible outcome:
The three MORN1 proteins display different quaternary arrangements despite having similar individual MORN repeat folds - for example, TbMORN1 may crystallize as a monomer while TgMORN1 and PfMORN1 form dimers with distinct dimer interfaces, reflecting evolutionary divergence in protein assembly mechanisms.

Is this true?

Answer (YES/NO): NO